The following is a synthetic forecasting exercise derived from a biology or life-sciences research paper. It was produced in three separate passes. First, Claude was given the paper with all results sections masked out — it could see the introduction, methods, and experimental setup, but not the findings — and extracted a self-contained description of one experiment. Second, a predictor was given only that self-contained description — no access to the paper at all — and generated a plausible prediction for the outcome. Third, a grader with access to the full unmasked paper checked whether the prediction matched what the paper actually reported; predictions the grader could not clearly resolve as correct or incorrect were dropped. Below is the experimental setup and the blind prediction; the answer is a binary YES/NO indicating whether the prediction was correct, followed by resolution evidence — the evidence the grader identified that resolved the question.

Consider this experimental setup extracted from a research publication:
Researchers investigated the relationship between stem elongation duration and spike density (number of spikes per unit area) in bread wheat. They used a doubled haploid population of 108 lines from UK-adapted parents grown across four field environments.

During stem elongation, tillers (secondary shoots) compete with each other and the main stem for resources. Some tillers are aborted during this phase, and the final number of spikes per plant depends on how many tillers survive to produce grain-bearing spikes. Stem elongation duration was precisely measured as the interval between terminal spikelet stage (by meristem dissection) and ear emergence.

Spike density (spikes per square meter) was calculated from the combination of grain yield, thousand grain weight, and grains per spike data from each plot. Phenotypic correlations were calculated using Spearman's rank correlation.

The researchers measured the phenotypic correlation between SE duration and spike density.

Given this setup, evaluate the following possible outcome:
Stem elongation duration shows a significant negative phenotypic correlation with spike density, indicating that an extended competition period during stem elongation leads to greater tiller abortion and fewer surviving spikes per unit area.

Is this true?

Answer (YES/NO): NO